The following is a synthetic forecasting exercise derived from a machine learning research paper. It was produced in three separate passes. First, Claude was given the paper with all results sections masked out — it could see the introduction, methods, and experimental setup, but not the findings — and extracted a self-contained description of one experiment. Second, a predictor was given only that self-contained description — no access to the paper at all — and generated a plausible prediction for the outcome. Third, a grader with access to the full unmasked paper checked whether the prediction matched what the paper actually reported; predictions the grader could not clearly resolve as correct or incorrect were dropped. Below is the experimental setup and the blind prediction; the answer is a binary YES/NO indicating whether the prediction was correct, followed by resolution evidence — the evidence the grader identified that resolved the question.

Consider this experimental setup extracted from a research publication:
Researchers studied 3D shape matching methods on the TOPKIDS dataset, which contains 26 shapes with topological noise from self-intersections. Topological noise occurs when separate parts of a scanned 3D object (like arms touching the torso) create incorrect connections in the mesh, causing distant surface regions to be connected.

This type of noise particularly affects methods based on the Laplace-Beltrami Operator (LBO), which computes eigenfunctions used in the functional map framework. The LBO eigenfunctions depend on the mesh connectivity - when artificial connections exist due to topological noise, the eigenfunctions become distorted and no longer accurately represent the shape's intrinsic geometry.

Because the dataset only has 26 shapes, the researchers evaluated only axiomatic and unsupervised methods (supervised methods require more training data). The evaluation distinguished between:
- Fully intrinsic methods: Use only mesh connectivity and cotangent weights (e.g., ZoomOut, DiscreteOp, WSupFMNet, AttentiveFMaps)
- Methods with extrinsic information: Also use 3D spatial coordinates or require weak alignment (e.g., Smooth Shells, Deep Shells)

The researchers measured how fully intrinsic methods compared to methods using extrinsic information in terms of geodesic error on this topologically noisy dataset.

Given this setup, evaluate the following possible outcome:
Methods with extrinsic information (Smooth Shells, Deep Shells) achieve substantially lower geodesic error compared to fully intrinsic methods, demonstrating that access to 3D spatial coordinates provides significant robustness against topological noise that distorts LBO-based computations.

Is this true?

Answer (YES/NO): NO